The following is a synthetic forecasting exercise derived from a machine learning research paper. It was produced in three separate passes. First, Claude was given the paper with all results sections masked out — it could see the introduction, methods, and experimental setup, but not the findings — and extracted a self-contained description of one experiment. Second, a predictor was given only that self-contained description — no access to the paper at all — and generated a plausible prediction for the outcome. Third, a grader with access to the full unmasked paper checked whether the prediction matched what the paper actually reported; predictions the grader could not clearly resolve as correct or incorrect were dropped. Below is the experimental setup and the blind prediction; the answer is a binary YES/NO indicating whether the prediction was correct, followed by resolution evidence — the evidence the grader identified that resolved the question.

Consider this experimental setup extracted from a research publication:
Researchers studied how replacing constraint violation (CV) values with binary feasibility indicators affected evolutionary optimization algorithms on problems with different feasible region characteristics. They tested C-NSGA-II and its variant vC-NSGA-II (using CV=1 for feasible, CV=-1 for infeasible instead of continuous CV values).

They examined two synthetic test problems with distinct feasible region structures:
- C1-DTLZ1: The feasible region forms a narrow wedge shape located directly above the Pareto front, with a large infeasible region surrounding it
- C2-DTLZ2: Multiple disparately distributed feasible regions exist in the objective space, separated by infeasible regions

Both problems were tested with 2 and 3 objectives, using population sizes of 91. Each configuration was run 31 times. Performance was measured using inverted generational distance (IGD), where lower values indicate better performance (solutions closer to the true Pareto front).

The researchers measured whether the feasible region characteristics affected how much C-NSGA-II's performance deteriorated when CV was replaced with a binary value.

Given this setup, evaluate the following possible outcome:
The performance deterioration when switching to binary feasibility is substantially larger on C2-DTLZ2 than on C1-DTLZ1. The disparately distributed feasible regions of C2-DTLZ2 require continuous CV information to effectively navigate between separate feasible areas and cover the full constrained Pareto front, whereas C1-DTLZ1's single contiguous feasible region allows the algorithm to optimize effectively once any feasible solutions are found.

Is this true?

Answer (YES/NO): NO